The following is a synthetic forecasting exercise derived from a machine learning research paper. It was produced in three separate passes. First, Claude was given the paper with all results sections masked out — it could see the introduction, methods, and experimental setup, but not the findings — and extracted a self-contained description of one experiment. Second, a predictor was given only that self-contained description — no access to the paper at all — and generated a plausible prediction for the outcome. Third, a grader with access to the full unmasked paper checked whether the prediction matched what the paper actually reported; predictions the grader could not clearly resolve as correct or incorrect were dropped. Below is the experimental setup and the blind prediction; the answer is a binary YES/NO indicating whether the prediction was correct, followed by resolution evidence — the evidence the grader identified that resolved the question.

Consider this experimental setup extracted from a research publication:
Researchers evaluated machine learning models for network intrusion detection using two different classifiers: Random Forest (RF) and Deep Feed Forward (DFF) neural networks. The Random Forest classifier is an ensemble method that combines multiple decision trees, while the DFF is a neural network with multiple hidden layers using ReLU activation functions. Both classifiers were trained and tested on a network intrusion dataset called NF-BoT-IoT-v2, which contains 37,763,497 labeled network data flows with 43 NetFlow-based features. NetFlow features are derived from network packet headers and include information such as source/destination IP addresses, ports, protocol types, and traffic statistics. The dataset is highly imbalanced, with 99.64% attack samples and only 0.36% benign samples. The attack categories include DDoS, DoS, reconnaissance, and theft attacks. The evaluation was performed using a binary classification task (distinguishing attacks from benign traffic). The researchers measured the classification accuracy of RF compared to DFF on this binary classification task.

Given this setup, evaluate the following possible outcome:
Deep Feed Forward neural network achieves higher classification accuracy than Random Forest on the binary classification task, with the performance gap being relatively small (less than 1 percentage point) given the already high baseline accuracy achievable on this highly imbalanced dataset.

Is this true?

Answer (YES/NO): NO